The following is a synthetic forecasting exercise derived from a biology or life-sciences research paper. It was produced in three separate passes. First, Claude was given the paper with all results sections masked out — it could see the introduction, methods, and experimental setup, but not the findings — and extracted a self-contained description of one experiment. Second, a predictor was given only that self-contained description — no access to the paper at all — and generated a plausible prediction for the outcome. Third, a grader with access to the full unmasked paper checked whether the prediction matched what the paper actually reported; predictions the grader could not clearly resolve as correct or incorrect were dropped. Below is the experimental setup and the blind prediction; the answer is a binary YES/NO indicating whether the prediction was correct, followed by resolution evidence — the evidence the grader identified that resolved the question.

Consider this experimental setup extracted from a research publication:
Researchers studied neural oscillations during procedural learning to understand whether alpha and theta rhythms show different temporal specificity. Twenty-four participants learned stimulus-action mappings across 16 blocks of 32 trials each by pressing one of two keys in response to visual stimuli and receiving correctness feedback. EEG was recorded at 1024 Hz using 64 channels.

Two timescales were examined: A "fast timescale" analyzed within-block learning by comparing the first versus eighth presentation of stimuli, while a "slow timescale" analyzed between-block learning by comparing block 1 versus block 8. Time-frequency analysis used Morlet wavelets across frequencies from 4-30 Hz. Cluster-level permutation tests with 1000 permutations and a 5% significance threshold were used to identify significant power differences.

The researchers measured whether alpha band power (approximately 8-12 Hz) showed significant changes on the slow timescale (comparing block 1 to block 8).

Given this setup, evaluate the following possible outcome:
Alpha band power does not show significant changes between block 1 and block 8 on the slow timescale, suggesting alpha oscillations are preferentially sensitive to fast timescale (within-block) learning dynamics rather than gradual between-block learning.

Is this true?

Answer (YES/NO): YES